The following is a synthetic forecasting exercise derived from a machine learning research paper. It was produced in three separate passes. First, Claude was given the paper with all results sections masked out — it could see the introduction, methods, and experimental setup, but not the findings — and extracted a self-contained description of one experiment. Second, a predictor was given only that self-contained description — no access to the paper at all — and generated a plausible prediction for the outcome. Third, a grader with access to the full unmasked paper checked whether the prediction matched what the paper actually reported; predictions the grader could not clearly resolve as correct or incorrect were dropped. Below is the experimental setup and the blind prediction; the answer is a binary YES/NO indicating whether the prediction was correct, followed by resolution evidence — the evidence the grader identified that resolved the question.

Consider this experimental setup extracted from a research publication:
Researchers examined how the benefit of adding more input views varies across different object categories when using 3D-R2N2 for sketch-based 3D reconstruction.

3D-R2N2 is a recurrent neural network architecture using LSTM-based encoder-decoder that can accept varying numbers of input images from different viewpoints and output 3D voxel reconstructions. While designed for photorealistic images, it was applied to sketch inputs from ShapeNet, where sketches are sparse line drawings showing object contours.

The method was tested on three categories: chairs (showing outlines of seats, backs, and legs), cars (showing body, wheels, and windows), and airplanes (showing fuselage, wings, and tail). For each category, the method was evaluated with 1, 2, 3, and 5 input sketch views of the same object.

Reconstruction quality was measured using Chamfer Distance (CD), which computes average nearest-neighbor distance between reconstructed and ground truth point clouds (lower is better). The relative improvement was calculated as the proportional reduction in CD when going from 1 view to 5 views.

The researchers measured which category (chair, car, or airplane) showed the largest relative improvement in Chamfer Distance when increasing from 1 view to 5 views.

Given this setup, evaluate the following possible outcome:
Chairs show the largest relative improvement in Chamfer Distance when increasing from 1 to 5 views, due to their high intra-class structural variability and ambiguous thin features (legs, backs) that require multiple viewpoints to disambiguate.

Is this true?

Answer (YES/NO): NO